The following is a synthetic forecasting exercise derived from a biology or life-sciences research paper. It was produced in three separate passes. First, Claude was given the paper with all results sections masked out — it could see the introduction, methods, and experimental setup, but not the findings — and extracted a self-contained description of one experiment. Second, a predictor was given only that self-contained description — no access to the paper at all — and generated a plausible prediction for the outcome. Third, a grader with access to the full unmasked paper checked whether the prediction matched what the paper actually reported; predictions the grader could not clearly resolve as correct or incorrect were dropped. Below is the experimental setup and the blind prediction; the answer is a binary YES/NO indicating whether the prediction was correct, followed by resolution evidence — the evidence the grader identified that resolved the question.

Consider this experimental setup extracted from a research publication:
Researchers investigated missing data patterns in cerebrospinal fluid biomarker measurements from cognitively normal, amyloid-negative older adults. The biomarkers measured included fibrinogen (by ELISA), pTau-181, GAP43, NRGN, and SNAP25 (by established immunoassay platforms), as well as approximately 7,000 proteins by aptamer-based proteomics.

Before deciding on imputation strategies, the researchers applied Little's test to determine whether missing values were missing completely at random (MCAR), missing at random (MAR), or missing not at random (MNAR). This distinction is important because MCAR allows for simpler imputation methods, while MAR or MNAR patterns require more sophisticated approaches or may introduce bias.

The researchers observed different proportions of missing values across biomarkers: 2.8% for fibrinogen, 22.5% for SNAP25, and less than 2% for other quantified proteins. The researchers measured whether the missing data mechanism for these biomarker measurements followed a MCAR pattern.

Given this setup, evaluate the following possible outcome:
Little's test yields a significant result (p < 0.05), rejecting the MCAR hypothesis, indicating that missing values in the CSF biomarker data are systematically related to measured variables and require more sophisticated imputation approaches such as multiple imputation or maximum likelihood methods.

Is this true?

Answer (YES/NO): NO